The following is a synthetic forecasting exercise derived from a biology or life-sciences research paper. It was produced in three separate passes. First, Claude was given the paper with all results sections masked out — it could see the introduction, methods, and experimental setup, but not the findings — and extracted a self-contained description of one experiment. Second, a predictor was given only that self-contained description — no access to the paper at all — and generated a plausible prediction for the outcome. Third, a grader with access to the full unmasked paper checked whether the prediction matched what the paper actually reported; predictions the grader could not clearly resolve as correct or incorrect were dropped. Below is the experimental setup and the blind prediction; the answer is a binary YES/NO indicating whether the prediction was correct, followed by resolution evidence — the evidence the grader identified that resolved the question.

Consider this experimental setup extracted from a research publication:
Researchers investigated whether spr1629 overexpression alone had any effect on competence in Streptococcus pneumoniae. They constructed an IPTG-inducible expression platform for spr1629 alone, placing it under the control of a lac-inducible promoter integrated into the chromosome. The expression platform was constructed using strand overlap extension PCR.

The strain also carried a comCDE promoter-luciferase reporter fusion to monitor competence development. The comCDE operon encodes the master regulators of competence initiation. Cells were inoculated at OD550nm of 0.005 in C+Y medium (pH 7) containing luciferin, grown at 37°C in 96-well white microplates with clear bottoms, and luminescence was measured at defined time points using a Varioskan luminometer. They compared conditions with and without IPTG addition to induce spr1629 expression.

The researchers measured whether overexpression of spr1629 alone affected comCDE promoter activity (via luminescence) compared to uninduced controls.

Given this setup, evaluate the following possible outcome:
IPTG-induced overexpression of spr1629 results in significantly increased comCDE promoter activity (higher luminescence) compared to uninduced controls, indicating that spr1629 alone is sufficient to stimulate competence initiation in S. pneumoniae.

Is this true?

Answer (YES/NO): NO